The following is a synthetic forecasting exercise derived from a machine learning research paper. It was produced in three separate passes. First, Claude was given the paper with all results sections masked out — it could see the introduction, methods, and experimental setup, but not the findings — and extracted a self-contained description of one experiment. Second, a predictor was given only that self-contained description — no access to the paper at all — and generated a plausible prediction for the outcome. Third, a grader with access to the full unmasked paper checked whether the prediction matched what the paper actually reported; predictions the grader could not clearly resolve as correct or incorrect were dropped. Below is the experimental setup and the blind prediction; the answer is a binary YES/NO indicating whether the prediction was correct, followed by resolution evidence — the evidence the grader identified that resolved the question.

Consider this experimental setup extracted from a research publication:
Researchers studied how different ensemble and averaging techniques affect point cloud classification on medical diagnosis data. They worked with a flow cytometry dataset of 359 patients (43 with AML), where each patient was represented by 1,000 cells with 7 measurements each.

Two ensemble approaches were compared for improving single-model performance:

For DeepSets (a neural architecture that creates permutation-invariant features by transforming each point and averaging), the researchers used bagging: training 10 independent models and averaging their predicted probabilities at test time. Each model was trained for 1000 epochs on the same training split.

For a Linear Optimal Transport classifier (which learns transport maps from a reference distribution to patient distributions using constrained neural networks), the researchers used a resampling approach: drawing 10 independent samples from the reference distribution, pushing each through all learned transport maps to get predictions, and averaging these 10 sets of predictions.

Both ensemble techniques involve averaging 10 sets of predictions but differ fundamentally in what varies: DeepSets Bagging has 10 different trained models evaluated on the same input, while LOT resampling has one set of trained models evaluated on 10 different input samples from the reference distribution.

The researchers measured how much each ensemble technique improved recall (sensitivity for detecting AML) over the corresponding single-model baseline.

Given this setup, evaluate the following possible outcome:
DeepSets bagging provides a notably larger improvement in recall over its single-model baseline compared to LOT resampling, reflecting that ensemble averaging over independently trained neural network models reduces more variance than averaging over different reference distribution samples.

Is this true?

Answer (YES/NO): NO